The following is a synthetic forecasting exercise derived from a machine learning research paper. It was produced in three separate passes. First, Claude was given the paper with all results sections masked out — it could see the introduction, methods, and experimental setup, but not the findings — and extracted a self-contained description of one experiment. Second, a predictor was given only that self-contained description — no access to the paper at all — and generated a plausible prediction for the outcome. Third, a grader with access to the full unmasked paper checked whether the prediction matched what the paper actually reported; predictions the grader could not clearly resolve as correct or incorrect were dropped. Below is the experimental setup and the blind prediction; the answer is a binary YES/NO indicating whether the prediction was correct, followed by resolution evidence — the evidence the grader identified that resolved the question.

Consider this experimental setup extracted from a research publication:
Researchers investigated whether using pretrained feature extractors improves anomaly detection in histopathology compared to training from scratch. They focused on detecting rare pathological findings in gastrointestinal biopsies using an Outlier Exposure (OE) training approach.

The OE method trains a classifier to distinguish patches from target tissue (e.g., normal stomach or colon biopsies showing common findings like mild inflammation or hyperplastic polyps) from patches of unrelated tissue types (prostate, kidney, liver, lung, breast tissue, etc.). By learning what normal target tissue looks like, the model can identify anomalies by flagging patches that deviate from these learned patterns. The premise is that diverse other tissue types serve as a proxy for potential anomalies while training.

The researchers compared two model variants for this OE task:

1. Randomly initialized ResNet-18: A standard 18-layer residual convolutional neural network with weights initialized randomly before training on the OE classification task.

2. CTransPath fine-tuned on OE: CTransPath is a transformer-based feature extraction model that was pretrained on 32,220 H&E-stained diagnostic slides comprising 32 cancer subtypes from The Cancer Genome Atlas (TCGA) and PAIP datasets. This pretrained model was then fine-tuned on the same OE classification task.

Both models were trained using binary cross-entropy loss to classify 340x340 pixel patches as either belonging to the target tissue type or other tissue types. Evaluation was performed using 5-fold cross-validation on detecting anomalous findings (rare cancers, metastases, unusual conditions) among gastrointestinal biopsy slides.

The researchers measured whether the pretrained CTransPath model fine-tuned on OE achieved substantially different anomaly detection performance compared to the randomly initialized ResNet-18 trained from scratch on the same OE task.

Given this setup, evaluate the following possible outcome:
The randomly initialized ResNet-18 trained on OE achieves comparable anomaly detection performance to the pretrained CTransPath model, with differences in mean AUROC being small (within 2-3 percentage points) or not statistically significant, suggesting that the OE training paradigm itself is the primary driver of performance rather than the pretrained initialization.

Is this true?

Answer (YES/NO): YES